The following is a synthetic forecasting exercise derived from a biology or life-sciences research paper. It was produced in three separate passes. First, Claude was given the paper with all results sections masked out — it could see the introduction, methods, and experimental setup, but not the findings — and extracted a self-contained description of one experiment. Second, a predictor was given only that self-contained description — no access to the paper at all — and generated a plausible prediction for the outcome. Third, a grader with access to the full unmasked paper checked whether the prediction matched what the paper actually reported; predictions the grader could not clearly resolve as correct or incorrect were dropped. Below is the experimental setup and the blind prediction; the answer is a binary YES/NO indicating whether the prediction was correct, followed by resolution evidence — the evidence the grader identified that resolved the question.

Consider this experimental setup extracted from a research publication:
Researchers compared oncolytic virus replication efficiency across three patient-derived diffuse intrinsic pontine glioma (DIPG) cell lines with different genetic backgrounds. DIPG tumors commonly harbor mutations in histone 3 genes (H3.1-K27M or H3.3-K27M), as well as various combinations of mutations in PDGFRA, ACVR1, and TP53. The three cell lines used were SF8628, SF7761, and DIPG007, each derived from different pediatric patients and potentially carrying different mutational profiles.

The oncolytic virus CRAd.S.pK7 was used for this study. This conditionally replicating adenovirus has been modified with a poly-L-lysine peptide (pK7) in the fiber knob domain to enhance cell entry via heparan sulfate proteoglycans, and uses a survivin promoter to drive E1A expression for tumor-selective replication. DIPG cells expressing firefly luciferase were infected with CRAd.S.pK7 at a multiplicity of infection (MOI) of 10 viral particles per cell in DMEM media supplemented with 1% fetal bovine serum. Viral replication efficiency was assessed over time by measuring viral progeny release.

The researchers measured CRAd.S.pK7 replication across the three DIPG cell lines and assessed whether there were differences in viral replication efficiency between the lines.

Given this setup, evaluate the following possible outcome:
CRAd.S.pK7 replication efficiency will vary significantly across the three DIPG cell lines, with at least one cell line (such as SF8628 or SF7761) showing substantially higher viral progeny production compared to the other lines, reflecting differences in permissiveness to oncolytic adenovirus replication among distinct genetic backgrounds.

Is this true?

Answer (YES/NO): YES